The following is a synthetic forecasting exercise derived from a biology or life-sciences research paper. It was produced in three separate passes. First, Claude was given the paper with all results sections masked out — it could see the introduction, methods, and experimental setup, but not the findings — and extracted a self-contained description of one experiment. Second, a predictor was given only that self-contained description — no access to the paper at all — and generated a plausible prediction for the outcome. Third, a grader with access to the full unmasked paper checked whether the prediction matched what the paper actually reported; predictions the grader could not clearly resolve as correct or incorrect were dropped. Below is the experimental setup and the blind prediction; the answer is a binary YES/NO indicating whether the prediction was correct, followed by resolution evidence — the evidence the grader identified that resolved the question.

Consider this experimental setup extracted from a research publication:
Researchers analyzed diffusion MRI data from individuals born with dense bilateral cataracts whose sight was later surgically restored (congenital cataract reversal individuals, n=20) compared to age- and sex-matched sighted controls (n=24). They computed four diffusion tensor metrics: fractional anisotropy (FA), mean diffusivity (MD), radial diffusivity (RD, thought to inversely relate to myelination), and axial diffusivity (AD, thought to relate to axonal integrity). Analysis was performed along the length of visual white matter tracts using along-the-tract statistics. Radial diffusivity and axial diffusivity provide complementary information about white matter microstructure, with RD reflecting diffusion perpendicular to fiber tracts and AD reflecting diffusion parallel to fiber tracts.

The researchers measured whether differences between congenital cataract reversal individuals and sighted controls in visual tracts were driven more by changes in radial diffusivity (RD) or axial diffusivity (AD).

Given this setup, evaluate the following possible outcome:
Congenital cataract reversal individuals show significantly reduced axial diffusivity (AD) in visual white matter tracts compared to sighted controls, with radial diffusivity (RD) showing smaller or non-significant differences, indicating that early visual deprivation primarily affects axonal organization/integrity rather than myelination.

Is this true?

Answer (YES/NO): NO